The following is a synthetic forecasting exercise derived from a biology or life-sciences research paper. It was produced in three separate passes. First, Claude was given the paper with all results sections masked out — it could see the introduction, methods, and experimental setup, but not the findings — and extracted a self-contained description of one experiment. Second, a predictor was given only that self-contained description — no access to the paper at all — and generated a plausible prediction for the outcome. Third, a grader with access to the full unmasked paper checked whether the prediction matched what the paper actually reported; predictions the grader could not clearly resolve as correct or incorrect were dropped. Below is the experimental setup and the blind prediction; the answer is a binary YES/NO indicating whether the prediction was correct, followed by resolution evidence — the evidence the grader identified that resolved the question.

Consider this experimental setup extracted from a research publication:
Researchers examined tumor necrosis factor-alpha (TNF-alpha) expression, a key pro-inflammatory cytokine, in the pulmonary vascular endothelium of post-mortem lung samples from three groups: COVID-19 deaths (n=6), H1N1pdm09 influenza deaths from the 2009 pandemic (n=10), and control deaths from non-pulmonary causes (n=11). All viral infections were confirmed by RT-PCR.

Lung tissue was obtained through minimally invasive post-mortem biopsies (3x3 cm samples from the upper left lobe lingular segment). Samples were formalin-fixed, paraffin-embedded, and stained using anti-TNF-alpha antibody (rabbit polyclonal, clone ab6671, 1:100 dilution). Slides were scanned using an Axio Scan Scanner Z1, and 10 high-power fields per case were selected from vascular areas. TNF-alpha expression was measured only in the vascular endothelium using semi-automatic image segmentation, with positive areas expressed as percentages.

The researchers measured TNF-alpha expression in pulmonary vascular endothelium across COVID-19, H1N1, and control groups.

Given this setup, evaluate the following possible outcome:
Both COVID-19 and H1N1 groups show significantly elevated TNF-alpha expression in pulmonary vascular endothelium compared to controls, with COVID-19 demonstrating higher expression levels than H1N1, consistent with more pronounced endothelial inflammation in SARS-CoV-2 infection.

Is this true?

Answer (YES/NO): NO